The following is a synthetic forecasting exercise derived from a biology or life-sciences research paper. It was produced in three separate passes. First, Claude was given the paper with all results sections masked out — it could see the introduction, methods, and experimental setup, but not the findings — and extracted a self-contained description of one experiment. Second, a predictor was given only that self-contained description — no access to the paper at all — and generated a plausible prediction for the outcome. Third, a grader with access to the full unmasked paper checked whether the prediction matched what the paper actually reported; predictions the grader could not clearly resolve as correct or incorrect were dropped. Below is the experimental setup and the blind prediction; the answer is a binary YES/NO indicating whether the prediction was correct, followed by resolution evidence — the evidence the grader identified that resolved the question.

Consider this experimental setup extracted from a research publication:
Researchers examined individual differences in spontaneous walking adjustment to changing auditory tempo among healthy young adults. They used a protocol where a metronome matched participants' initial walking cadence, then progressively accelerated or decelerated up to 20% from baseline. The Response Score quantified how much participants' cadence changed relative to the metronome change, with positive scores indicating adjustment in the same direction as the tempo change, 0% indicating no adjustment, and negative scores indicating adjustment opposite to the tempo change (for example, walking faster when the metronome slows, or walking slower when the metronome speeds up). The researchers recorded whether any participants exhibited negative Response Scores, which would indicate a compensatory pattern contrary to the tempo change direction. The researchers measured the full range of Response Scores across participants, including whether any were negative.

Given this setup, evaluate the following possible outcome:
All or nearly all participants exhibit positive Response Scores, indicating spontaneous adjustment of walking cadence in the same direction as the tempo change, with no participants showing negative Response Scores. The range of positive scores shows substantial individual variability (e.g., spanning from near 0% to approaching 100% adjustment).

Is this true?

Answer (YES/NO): NO